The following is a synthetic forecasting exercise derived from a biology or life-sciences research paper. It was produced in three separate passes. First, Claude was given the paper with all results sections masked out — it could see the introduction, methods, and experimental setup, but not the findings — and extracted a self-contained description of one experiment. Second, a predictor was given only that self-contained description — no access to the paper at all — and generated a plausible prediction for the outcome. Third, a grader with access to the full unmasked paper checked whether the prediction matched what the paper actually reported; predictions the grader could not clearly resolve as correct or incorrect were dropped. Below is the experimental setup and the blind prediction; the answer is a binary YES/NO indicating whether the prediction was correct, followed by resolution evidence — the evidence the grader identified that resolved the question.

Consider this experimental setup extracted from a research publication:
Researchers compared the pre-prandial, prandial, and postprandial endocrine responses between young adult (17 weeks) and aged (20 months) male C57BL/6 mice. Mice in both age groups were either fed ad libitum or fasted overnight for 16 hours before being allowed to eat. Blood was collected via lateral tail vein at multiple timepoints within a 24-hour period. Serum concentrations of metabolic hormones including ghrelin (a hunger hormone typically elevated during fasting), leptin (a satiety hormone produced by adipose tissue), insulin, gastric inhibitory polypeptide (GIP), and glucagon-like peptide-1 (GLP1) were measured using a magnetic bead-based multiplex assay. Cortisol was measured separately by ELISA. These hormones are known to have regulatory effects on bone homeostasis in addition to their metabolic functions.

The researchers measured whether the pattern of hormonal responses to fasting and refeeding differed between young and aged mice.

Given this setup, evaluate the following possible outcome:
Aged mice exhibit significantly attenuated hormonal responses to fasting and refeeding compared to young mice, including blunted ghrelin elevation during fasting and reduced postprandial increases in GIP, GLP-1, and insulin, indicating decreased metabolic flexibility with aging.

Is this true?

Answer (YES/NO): NO